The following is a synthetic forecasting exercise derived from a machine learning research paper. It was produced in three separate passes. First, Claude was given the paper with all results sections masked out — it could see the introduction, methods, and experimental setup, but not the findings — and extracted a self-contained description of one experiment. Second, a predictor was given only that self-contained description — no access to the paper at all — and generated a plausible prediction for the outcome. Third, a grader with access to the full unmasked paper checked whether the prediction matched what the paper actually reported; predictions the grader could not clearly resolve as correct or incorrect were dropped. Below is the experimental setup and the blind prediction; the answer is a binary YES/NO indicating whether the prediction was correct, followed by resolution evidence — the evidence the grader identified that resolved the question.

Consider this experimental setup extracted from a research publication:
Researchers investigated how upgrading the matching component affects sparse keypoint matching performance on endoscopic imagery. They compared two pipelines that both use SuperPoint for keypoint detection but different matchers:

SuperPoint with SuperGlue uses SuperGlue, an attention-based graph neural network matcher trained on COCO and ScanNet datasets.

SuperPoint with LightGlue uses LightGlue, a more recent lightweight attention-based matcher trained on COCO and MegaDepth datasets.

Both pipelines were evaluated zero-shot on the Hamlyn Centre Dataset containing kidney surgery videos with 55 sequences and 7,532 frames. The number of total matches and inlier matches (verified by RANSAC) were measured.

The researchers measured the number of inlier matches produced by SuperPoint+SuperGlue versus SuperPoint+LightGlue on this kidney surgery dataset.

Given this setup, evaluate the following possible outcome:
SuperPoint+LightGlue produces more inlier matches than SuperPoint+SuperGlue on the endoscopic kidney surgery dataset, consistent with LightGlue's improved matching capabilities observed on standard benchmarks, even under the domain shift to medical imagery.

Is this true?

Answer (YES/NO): YES